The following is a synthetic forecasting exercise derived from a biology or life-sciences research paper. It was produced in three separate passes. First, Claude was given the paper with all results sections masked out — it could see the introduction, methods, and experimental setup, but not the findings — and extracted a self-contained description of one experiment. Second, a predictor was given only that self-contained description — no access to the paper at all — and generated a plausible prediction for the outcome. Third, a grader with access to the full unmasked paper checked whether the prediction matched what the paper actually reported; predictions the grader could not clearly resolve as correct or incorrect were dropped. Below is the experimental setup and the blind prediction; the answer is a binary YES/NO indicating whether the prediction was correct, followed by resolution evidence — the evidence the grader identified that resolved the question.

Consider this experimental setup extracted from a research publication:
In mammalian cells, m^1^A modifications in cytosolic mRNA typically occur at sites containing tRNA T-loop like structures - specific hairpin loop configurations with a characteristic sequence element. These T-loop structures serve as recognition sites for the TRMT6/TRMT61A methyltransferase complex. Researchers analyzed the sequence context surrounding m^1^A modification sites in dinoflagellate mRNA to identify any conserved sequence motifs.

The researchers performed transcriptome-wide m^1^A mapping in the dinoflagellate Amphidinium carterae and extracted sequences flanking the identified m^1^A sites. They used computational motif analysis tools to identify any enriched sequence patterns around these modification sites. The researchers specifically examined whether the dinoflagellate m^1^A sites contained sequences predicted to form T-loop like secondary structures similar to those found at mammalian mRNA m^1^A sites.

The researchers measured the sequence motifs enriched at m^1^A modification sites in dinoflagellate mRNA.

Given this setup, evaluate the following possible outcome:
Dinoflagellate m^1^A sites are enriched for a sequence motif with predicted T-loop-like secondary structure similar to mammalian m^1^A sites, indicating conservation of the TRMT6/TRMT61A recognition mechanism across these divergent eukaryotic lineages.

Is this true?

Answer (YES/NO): NO